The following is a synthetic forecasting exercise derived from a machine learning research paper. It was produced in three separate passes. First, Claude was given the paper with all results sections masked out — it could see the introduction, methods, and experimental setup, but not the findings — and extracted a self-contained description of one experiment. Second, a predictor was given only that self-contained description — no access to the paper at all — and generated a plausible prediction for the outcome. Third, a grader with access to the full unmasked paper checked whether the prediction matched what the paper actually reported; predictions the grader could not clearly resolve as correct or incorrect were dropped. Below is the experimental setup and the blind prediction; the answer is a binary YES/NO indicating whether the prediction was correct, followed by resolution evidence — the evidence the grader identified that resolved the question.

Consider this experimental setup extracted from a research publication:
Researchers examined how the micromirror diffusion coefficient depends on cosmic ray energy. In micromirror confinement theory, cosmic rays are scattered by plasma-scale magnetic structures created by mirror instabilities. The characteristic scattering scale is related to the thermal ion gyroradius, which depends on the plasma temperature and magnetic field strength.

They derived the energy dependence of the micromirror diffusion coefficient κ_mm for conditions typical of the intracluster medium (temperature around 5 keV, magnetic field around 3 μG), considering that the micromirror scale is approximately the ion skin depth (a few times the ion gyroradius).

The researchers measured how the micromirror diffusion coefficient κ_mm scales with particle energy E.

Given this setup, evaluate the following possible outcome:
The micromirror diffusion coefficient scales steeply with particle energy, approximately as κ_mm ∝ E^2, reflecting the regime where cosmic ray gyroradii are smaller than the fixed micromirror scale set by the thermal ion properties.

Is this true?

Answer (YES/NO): YES